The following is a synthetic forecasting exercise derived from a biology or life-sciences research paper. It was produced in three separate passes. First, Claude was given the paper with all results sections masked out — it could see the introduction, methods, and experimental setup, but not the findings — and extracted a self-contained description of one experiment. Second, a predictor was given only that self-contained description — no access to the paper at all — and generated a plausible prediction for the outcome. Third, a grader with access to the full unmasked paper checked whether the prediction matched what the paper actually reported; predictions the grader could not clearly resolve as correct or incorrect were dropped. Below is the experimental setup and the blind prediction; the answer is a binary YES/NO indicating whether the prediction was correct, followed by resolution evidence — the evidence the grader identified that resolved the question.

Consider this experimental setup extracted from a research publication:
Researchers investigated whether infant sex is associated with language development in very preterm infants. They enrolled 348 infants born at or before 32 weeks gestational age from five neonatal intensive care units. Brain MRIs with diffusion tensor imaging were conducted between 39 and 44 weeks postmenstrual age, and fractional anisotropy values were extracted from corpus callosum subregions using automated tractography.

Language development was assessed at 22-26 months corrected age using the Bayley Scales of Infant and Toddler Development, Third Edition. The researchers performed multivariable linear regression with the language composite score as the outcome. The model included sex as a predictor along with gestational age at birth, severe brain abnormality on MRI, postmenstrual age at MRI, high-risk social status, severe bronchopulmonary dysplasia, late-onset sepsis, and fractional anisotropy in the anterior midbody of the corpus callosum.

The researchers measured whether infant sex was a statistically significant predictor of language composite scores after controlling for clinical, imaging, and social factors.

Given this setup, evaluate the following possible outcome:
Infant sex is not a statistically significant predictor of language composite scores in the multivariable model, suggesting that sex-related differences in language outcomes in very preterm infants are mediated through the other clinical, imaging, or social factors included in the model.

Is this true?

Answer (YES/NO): NO